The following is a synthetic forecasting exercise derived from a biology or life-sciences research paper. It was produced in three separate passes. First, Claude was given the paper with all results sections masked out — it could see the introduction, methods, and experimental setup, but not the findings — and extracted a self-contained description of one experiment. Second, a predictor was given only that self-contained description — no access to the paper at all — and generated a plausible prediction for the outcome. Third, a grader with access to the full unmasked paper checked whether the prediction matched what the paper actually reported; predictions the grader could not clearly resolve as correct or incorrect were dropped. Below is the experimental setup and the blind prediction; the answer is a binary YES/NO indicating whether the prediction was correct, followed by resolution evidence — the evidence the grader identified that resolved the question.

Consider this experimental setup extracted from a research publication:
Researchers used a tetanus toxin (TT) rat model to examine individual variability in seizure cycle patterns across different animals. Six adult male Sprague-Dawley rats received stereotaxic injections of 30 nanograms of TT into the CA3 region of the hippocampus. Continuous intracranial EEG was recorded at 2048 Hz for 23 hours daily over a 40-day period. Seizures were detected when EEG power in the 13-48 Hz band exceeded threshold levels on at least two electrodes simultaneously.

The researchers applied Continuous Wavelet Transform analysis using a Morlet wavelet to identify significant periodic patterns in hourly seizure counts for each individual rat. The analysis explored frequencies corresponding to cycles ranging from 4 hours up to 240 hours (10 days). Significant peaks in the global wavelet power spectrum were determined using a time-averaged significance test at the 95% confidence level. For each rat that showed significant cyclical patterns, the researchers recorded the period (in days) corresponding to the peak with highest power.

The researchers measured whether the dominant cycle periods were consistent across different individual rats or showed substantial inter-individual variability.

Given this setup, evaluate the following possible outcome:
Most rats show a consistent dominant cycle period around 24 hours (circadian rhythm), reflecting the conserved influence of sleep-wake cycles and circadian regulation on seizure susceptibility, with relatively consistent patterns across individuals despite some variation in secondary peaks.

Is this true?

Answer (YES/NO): NO